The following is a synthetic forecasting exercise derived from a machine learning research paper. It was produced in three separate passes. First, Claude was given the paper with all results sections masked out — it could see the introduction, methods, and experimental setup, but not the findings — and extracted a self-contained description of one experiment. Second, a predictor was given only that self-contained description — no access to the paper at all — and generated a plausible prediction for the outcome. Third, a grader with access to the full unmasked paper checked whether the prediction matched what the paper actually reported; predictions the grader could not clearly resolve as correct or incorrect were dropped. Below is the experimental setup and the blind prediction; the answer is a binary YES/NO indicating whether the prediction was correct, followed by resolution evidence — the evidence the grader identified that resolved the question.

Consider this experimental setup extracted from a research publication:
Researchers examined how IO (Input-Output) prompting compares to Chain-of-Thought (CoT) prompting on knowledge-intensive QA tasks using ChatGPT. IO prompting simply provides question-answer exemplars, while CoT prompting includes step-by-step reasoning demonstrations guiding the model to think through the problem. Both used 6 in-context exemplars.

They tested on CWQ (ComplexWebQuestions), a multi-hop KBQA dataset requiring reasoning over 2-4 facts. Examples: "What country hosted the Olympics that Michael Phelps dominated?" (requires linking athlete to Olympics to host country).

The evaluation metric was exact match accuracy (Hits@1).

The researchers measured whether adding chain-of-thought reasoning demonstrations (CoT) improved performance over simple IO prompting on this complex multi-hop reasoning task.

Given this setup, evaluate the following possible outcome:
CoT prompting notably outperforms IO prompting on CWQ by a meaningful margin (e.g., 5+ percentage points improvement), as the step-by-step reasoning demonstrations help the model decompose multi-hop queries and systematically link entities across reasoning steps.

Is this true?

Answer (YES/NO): NO